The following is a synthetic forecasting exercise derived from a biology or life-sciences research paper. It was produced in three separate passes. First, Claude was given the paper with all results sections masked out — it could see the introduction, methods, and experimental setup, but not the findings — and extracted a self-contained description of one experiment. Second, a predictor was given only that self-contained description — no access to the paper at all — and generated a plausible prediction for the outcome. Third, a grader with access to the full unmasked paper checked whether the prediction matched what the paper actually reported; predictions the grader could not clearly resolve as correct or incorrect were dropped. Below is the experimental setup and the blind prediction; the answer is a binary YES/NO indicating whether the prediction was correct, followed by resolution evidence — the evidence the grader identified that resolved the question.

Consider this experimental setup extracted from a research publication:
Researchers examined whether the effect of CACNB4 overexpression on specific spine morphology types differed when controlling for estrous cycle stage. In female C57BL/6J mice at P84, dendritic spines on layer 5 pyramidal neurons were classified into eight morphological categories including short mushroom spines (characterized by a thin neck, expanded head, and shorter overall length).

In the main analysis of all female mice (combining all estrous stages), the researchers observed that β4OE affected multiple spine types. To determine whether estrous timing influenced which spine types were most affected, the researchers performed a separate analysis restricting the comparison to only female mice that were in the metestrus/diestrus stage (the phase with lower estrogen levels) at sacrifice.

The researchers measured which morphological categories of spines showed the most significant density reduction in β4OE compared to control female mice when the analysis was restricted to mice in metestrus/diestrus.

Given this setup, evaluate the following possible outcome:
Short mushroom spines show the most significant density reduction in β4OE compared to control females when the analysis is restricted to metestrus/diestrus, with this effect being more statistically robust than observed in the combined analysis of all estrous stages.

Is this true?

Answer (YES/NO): YES